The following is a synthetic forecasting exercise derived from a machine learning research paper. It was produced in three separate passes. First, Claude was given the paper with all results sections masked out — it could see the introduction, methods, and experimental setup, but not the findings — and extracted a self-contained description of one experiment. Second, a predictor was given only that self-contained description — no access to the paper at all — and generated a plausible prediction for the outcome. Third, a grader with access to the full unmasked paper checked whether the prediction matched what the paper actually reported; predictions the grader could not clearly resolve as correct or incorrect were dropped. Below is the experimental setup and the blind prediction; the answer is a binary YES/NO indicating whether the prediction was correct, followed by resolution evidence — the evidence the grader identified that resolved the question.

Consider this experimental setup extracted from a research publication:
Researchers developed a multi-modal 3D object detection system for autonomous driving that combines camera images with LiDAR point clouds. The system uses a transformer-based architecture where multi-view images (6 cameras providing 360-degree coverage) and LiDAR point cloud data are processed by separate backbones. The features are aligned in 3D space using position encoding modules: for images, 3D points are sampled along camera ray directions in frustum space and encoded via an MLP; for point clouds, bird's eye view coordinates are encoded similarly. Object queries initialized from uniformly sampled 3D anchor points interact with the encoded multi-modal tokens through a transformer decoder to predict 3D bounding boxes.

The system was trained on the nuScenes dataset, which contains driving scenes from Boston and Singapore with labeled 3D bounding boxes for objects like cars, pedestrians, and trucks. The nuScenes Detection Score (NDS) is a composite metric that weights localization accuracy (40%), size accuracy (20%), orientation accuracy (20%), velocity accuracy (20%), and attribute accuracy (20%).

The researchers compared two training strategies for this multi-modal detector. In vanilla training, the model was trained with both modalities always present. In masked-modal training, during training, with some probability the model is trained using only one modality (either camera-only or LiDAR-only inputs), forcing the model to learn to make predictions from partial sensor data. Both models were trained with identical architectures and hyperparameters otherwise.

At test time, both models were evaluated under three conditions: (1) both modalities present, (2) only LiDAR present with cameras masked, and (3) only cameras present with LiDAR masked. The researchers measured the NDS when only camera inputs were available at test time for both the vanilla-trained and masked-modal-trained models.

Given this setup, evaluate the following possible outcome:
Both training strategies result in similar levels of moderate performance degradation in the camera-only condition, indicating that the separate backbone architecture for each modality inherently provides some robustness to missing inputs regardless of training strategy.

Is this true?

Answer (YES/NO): NO